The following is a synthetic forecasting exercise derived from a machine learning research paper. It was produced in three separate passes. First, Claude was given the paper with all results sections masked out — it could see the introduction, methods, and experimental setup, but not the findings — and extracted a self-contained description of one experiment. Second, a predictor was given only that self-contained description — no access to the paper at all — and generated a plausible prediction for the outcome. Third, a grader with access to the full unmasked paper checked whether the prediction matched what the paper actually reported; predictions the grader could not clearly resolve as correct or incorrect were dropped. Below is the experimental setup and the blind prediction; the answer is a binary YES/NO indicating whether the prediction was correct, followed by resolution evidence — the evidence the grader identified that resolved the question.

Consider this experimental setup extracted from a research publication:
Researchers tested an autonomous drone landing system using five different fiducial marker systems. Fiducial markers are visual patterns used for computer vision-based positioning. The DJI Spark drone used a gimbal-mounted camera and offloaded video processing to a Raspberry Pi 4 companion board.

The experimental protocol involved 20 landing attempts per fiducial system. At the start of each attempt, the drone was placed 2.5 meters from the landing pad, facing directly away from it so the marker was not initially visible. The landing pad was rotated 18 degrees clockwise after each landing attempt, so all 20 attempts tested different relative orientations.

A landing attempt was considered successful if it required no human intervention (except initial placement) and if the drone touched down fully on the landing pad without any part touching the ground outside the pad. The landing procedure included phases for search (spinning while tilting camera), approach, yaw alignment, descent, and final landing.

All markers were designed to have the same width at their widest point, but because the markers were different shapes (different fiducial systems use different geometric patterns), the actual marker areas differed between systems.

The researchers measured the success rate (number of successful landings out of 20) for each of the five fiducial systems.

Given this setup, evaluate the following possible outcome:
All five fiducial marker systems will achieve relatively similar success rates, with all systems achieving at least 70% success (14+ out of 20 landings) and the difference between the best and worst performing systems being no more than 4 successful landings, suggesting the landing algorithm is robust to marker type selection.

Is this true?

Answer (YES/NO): NO